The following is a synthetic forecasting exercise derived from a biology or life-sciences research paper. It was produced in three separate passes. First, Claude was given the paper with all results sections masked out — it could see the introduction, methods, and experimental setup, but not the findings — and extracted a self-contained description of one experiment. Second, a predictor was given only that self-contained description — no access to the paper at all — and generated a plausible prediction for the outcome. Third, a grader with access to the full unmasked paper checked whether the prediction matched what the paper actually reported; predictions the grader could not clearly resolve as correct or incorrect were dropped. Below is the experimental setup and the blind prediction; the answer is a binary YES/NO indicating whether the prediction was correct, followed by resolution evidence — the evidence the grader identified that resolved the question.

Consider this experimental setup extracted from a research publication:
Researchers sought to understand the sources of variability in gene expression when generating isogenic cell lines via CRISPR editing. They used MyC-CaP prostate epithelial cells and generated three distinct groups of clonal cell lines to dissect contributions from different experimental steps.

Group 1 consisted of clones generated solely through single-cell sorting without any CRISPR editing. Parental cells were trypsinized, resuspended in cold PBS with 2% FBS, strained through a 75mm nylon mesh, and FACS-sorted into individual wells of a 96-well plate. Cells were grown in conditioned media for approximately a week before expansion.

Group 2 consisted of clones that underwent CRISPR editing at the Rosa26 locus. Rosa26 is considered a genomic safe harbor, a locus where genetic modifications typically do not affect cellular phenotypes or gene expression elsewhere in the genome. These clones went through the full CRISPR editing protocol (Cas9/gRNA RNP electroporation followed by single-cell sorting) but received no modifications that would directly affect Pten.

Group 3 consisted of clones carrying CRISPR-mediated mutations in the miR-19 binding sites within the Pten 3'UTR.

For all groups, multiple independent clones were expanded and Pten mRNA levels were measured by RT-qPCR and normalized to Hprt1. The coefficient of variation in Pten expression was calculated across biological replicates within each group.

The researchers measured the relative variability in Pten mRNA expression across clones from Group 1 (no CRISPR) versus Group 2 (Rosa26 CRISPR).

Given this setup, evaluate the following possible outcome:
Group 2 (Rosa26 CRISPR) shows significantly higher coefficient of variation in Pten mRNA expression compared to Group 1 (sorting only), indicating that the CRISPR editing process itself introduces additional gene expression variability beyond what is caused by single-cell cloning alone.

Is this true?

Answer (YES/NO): NO